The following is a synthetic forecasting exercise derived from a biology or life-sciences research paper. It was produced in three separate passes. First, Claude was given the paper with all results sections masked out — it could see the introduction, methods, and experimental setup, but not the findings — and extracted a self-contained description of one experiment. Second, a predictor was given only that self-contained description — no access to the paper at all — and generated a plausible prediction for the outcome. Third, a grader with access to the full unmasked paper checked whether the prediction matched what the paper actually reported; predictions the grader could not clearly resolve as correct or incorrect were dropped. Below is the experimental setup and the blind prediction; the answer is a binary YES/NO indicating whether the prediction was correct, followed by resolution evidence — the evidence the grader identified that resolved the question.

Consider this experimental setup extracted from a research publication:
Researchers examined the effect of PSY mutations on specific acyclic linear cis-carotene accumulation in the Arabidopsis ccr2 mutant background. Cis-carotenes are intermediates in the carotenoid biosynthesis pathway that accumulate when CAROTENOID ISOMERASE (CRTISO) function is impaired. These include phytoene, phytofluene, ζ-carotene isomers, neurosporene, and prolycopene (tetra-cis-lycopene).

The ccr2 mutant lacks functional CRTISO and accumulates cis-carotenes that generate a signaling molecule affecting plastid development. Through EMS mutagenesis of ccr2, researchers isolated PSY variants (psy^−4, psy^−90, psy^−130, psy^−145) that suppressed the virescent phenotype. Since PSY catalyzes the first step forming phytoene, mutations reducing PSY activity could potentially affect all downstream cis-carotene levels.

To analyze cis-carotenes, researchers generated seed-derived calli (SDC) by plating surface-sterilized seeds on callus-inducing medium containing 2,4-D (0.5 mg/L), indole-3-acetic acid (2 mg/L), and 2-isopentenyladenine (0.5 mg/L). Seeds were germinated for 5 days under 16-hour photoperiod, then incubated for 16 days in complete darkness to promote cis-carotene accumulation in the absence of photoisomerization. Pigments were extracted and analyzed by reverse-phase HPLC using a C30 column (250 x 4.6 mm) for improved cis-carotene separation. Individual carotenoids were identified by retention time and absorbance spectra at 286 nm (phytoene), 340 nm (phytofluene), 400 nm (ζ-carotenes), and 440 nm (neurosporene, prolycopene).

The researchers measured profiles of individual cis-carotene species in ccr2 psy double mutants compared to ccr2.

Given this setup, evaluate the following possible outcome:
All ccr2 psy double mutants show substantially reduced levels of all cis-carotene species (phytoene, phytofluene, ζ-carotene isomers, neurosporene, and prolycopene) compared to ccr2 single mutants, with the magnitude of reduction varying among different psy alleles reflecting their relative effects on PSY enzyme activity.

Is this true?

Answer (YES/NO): NO